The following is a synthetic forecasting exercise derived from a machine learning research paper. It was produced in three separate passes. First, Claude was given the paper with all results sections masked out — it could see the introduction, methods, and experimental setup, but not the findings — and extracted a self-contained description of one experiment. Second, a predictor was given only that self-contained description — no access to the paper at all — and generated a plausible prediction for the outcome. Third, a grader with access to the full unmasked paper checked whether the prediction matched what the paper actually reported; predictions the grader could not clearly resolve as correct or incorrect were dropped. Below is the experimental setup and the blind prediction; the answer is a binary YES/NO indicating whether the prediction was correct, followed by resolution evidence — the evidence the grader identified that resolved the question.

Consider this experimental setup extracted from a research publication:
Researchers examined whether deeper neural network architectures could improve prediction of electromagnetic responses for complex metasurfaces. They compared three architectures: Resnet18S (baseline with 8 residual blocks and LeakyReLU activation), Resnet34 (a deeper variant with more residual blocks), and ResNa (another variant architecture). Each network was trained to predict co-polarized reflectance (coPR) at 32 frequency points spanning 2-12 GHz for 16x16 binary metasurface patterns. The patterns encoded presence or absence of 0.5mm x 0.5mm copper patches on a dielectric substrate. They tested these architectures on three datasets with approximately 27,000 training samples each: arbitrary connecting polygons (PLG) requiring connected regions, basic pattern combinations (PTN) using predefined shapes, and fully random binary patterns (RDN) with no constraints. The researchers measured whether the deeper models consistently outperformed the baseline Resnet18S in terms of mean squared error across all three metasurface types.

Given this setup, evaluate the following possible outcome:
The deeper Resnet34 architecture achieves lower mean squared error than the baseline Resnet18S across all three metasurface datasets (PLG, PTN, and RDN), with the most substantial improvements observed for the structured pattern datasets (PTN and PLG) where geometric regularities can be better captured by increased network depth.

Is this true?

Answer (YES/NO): NO